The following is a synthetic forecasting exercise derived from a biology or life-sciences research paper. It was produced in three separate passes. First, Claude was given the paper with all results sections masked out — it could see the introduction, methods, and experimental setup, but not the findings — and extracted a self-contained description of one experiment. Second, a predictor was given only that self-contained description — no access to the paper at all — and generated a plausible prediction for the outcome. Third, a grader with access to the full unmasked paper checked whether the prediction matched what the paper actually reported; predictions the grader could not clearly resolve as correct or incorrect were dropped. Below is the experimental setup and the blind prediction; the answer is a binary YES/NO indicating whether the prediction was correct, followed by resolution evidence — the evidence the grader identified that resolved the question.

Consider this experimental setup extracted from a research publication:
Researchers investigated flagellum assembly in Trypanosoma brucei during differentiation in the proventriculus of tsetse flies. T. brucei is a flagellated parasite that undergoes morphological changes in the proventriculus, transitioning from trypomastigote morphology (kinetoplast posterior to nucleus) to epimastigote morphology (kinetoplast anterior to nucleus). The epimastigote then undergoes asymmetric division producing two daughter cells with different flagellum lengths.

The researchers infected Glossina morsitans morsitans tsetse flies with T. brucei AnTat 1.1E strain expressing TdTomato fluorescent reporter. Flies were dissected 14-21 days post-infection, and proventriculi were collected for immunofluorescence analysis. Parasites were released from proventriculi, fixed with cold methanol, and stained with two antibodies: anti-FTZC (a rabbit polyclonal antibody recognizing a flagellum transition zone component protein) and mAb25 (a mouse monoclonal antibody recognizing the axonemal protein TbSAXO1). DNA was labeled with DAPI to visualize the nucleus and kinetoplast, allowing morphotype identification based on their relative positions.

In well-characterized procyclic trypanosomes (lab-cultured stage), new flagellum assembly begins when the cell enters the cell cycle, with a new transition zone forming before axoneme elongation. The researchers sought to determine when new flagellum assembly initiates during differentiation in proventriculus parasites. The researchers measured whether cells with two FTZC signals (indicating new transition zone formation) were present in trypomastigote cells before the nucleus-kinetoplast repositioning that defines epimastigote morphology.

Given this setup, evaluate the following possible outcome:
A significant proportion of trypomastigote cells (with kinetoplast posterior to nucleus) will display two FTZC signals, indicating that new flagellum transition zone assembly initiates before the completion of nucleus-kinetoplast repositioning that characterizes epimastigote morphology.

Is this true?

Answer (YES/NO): YES